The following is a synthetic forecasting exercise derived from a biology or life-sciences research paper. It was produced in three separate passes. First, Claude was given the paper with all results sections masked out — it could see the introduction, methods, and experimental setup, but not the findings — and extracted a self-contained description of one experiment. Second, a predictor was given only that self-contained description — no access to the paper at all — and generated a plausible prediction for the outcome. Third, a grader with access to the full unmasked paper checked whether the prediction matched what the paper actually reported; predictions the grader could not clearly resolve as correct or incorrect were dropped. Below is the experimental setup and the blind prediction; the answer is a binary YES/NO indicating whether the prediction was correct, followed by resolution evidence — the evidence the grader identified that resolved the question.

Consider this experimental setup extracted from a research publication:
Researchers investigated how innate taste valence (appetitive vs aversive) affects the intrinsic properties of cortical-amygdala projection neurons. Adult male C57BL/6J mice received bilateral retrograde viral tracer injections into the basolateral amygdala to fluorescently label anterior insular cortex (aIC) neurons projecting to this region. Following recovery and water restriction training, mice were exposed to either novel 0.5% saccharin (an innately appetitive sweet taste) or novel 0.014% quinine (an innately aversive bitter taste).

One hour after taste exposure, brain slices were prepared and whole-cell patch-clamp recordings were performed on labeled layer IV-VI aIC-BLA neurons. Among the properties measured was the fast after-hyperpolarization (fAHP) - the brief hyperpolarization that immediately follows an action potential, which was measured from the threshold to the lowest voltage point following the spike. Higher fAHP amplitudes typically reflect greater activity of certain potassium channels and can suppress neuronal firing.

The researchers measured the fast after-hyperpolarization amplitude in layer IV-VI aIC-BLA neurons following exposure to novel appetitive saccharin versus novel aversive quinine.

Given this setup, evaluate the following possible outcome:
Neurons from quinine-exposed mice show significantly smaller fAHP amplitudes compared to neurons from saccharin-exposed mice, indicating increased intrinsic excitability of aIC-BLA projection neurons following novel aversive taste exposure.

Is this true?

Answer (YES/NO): NO